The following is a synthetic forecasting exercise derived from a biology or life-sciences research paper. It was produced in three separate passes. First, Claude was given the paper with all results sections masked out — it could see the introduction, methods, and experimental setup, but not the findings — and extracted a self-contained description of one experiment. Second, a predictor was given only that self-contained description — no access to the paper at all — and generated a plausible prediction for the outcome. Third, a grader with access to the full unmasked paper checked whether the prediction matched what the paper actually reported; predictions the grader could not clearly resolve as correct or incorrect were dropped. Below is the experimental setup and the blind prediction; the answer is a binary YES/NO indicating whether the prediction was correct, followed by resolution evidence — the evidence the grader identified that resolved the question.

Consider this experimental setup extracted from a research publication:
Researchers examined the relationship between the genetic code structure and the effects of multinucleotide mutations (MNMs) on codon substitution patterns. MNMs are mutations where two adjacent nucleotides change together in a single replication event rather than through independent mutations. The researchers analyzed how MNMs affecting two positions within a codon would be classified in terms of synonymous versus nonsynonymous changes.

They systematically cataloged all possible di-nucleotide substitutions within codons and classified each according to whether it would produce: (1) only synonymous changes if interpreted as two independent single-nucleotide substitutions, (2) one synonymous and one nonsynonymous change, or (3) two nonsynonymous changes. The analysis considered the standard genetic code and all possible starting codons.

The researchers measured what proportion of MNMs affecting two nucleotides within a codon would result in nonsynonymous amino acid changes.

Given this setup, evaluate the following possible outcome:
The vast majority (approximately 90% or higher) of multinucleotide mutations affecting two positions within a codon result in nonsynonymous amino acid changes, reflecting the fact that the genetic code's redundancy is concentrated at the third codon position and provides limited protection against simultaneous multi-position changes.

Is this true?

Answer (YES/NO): YES